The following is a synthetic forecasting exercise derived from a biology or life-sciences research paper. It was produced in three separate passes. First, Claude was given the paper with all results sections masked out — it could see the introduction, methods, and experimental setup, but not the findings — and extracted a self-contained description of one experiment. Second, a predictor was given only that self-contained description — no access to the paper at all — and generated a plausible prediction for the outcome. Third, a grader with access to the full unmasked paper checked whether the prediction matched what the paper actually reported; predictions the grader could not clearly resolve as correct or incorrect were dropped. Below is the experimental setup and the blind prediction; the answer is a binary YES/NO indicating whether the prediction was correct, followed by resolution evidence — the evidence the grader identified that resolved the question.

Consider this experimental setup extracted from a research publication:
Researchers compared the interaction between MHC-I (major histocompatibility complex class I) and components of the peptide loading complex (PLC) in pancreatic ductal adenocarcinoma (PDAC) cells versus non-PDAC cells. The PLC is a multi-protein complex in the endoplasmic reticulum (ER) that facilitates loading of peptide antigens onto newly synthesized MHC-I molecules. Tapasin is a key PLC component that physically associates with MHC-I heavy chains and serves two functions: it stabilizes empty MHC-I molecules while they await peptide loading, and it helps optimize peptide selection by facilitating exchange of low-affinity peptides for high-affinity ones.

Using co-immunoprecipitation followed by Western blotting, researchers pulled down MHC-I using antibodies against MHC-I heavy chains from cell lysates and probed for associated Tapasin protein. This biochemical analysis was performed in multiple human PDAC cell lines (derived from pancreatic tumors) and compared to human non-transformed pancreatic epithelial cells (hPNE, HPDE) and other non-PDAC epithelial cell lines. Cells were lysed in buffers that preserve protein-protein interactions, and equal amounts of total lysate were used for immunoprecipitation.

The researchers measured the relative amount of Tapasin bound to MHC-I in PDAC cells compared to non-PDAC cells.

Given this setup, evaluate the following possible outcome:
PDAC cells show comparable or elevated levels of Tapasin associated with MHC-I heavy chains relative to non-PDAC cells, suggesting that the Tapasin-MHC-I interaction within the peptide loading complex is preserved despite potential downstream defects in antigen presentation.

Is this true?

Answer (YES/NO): YES